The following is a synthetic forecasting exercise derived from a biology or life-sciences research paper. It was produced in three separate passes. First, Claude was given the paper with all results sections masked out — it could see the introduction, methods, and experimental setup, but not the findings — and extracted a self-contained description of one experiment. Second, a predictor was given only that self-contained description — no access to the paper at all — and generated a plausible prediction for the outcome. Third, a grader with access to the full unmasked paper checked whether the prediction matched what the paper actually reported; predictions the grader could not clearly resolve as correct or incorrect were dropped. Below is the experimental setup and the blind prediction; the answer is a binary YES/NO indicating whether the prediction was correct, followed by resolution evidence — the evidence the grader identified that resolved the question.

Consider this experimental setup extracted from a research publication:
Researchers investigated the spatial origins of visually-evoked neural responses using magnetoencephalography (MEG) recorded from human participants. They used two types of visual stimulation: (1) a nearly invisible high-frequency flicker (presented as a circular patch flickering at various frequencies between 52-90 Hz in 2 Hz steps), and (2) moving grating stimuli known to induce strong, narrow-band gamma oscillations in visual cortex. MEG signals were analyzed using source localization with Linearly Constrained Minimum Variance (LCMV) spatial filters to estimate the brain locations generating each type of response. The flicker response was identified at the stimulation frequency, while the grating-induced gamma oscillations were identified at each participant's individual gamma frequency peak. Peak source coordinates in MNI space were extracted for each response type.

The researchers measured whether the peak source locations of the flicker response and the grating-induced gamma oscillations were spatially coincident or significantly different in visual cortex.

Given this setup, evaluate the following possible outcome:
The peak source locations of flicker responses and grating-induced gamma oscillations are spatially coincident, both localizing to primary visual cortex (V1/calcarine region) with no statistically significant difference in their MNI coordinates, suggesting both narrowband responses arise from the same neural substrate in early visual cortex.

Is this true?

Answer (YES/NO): NO